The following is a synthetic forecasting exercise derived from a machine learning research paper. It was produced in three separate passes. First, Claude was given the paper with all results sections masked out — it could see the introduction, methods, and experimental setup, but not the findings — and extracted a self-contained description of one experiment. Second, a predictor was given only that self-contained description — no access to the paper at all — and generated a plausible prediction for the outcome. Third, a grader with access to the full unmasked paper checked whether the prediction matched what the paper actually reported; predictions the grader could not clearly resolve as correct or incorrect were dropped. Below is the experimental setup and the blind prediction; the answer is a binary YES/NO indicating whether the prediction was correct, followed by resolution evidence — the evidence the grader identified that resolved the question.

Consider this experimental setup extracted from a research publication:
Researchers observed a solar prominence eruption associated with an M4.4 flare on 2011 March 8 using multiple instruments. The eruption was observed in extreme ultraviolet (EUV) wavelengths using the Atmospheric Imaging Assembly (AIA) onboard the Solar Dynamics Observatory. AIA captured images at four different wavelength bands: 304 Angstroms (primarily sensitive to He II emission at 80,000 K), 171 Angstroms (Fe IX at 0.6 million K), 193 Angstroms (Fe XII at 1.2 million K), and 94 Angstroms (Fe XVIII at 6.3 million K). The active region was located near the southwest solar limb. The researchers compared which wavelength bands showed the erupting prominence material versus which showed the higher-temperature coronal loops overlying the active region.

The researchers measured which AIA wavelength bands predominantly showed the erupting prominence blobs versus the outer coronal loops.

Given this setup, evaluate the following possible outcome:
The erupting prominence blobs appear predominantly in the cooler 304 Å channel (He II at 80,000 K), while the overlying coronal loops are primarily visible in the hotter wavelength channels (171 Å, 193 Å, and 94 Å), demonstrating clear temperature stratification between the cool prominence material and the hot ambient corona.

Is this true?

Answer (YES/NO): NO